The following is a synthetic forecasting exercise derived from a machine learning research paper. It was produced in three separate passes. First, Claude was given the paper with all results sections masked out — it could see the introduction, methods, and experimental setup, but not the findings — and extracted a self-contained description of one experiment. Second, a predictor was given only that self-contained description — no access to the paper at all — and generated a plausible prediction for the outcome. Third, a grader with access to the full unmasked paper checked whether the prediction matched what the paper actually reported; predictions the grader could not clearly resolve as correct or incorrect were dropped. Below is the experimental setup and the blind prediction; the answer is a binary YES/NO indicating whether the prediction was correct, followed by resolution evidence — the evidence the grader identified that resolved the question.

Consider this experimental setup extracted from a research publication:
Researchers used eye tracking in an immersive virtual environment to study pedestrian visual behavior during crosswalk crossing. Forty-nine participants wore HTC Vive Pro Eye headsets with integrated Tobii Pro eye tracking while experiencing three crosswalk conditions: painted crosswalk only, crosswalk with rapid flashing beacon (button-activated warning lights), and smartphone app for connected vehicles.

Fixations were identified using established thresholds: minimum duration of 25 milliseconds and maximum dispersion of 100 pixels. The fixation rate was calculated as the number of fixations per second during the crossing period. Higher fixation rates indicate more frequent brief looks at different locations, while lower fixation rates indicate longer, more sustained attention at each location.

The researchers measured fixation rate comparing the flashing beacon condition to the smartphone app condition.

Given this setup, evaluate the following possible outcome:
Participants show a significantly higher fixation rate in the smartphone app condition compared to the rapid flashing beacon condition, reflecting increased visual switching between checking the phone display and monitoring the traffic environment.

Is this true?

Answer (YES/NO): NO